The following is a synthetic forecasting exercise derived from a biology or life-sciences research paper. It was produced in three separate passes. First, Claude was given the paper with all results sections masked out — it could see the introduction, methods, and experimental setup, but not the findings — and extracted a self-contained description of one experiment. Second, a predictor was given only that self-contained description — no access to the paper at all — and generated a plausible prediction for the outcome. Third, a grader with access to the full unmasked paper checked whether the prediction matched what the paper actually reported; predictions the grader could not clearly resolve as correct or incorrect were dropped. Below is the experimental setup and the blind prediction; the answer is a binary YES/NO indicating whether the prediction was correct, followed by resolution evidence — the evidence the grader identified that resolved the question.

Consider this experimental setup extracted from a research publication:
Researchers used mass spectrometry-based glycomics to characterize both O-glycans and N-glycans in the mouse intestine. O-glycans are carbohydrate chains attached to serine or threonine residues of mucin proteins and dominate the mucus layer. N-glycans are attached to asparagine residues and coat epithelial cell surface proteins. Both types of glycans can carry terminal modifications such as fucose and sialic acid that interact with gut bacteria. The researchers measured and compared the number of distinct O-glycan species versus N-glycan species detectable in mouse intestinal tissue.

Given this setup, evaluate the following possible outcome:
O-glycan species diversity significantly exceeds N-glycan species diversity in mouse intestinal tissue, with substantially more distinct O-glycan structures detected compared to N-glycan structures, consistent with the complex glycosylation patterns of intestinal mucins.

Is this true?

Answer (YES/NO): YES